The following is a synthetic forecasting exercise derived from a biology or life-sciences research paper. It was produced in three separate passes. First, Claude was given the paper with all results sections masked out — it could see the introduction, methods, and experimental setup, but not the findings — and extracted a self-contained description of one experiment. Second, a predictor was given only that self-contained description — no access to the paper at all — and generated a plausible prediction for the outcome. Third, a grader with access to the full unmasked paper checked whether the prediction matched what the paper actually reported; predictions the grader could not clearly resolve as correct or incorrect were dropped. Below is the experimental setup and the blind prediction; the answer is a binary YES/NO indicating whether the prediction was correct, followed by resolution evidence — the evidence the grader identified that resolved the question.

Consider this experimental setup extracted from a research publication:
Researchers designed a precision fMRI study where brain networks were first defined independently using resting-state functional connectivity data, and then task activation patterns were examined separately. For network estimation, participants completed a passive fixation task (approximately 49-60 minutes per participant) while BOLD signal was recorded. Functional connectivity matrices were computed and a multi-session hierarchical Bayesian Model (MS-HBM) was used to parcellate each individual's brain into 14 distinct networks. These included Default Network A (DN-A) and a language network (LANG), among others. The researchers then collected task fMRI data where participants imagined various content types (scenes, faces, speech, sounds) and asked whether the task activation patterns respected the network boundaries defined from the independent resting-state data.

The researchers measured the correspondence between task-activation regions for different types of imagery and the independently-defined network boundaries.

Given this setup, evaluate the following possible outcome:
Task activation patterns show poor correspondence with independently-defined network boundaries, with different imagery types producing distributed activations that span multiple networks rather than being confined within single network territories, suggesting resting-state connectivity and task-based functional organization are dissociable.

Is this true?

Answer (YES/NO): NO